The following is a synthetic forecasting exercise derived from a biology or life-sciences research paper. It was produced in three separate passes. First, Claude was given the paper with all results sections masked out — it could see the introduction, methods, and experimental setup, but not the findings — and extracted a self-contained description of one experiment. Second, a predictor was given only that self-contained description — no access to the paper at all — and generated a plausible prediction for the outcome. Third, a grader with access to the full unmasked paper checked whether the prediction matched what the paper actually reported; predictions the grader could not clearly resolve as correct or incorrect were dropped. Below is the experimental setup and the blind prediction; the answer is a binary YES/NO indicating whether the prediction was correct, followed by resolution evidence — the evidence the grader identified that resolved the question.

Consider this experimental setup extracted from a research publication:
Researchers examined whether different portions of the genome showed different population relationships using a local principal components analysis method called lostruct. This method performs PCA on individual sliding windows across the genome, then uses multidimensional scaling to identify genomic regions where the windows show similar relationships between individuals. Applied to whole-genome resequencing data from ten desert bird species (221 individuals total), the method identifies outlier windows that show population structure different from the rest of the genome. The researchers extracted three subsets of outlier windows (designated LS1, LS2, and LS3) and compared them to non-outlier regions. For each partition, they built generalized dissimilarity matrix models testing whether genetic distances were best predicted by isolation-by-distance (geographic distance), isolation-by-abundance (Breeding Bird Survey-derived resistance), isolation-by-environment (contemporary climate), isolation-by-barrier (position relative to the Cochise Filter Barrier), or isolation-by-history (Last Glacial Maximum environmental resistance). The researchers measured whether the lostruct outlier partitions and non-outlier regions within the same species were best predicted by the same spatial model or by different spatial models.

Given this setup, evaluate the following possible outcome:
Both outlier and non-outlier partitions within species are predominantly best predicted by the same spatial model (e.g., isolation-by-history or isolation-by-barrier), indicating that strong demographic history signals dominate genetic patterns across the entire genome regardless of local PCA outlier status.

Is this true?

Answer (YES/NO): NO